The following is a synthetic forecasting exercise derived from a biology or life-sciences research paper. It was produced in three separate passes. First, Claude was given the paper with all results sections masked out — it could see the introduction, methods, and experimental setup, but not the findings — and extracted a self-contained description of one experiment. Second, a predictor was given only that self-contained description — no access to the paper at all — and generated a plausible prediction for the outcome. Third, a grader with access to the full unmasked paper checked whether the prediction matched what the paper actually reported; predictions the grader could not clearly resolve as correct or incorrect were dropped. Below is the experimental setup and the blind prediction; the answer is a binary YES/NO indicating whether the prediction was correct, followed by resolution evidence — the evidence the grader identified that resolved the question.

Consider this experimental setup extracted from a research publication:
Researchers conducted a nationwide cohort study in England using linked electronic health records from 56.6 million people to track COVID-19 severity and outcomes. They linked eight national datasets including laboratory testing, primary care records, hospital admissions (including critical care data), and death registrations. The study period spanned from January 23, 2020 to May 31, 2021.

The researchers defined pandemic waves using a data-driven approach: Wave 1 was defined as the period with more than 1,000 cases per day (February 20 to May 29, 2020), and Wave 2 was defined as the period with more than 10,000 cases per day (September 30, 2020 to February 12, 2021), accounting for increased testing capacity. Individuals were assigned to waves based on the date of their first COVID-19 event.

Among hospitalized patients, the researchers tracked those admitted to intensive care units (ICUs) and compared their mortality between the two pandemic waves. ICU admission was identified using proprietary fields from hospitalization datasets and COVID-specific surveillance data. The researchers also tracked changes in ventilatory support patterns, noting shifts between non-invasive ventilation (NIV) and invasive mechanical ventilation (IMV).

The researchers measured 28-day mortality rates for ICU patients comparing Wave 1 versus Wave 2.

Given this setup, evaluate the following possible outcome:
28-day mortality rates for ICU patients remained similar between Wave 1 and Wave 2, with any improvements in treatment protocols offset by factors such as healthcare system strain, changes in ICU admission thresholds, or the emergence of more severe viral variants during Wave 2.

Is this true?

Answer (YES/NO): YES